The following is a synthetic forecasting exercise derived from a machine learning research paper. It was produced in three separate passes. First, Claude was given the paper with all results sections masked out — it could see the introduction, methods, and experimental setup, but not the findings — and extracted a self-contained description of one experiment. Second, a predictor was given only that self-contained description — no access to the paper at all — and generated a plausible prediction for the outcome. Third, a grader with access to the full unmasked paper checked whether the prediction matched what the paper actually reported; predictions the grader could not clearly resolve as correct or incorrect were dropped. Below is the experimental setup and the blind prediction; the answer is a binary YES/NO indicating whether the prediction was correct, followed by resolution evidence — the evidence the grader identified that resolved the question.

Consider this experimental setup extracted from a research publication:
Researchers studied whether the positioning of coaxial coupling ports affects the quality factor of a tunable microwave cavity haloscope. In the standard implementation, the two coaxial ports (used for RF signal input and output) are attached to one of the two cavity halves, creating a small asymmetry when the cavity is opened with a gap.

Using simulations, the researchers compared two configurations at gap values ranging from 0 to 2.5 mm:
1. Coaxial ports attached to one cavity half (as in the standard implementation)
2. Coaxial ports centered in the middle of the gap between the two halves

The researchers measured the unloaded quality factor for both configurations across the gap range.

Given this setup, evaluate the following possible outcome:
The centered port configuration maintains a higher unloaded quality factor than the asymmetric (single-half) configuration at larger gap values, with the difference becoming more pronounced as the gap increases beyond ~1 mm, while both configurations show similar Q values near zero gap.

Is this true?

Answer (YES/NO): NO